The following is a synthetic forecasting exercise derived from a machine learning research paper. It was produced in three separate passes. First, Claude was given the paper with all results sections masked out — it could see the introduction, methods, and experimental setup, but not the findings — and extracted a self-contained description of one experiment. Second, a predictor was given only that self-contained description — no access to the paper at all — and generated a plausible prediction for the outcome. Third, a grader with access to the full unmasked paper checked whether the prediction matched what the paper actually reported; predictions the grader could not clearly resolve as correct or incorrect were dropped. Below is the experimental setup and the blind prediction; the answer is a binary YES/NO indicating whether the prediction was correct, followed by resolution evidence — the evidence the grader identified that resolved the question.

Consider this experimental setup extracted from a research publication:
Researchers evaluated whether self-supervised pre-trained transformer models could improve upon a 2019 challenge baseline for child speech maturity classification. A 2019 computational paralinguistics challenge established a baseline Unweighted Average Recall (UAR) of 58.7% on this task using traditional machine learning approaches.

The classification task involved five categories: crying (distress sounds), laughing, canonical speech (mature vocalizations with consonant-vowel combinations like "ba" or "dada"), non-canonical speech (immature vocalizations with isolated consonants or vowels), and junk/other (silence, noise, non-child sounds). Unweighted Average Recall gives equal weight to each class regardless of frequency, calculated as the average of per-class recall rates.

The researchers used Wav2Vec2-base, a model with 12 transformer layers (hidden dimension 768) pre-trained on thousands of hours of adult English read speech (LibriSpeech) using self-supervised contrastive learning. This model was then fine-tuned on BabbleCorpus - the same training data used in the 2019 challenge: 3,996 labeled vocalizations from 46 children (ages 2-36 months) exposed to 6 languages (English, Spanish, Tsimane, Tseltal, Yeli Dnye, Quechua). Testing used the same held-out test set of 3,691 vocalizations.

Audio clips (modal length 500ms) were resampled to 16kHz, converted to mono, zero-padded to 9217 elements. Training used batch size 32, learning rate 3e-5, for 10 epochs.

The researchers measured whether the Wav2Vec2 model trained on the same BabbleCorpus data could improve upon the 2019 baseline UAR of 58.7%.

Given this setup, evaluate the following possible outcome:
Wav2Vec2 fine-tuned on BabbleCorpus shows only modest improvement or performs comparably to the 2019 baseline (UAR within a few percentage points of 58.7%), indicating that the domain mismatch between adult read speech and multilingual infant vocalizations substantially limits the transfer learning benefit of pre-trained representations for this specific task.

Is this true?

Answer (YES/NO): NO